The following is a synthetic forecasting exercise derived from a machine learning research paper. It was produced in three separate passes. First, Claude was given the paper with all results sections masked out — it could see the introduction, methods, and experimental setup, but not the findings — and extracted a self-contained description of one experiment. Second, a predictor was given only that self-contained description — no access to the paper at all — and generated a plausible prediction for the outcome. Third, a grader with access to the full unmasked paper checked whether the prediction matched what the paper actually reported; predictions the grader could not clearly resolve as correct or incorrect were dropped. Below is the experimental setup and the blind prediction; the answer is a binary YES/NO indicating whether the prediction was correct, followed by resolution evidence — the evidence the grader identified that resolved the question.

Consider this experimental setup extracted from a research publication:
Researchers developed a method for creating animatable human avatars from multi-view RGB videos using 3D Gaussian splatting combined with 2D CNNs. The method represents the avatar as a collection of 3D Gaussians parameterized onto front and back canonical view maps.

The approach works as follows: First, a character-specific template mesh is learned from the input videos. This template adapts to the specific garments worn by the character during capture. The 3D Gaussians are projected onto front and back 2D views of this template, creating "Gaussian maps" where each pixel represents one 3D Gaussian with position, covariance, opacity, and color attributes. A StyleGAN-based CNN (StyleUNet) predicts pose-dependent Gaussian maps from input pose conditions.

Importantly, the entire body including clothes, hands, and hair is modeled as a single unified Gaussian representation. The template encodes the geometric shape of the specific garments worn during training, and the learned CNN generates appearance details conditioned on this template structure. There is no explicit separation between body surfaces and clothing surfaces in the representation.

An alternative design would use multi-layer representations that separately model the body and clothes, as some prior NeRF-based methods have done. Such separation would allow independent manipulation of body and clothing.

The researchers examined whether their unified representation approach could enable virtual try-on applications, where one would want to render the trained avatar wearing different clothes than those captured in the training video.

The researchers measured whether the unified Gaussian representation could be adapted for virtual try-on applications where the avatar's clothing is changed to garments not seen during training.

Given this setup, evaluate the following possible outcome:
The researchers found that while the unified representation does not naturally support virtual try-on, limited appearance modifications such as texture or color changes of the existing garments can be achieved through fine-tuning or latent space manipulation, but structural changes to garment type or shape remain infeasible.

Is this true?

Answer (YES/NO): NO